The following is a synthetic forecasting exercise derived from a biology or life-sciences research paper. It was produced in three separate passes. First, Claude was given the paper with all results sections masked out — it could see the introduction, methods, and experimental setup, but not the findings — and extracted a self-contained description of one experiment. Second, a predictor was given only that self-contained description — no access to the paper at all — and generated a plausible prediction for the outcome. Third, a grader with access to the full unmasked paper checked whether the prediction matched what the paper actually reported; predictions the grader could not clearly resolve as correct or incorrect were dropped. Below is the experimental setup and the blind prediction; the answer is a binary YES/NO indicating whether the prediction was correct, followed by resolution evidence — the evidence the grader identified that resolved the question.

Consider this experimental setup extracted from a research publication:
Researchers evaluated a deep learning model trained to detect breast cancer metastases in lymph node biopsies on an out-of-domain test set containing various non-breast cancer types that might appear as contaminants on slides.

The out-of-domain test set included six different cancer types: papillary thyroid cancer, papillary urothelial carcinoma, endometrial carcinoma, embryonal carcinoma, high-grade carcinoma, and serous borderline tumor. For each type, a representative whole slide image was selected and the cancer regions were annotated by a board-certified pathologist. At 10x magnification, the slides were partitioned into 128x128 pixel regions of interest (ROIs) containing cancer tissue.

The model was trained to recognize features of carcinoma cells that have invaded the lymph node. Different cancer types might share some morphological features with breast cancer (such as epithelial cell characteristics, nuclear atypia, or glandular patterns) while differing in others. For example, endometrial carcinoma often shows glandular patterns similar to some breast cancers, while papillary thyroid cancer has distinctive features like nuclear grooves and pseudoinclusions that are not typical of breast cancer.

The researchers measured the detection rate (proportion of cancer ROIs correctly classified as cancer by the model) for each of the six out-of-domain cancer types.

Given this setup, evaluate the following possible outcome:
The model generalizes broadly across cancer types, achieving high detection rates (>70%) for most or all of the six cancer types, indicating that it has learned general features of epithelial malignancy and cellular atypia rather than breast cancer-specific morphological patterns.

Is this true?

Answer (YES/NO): NO